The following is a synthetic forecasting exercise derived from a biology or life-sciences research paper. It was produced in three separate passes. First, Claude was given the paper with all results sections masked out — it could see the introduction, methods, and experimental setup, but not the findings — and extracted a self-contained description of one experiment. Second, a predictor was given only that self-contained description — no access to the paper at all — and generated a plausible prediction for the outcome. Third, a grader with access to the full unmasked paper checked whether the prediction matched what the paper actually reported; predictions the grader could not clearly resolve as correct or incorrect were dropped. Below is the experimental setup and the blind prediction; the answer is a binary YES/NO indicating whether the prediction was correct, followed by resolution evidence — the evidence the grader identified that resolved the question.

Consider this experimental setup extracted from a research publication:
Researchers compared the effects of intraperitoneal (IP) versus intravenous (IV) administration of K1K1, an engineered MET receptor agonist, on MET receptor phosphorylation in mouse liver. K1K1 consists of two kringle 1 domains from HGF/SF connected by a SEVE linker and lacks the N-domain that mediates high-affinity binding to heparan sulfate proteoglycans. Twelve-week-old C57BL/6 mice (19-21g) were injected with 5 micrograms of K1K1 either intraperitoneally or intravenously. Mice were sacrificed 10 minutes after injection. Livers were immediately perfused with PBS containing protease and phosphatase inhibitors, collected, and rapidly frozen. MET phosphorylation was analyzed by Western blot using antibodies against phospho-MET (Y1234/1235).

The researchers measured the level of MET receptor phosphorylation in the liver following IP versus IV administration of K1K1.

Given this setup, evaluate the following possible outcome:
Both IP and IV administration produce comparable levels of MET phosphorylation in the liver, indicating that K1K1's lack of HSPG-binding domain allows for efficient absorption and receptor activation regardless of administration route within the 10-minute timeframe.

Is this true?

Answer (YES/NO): YES